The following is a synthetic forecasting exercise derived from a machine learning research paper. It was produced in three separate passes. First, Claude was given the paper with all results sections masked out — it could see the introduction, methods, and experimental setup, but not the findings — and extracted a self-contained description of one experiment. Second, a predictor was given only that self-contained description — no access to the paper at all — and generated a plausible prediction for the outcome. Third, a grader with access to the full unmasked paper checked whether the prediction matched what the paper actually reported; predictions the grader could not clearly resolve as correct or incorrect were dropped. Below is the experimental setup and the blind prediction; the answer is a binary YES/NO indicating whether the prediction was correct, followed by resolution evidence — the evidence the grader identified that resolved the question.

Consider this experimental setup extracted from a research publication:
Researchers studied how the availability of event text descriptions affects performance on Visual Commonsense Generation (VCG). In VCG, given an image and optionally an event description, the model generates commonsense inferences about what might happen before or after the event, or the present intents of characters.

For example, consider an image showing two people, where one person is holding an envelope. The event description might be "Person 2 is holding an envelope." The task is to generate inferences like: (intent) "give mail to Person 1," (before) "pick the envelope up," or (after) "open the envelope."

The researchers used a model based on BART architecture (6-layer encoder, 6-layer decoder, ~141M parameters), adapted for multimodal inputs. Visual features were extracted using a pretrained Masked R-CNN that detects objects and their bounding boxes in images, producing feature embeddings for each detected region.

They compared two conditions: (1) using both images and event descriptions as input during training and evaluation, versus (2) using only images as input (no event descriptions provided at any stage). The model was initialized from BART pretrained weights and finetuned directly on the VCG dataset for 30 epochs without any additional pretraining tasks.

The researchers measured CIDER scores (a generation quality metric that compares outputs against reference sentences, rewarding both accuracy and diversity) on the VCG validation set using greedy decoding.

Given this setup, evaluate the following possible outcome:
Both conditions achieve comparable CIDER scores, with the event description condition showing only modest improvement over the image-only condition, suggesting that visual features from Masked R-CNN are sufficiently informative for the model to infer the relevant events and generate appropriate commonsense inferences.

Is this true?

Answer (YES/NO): NO